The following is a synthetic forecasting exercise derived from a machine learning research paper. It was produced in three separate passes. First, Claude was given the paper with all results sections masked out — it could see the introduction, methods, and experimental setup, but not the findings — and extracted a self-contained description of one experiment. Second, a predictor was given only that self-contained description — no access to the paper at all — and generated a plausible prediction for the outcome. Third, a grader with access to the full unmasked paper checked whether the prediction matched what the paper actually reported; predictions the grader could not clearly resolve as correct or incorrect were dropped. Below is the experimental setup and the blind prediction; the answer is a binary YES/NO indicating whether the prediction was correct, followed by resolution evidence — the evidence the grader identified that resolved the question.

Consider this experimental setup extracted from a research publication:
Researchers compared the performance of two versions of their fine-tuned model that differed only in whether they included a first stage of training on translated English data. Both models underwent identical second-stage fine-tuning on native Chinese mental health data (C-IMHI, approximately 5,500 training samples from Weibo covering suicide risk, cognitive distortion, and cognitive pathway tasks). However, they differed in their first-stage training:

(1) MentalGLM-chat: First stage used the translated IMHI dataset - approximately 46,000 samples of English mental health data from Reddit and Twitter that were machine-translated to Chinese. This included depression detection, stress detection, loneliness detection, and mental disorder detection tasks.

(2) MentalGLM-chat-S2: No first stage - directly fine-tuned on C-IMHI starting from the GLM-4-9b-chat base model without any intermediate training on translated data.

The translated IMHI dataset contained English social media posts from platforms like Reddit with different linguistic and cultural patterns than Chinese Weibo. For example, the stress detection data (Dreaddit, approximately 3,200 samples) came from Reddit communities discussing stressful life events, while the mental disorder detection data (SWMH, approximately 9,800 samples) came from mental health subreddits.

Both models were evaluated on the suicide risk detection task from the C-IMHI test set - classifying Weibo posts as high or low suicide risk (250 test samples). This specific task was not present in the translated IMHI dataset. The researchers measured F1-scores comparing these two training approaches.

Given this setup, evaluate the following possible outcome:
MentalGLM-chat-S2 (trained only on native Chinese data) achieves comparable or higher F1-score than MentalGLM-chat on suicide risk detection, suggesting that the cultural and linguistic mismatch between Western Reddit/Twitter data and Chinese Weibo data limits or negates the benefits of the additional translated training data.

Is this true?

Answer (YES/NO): NO